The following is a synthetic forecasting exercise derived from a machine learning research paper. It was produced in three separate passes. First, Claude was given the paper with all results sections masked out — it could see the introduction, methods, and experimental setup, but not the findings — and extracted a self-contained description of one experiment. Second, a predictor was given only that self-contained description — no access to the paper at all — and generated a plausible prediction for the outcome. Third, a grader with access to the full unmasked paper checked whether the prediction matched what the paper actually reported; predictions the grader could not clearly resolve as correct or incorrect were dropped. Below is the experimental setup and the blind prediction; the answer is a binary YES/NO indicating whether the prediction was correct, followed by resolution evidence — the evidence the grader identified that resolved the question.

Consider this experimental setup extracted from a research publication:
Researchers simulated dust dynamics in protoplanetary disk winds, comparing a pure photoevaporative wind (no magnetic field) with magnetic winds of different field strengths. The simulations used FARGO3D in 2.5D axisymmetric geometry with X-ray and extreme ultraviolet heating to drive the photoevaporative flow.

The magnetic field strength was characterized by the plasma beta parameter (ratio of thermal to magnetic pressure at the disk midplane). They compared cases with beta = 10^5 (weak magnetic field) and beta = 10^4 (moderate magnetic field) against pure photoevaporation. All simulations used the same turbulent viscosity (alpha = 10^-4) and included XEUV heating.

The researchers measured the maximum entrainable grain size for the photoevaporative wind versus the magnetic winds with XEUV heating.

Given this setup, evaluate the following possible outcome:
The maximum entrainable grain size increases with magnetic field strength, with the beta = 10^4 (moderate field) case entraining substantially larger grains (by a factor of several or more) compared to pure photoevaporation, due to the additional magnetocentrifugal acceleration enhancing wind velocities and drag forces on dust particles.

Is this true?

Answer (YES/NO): NO